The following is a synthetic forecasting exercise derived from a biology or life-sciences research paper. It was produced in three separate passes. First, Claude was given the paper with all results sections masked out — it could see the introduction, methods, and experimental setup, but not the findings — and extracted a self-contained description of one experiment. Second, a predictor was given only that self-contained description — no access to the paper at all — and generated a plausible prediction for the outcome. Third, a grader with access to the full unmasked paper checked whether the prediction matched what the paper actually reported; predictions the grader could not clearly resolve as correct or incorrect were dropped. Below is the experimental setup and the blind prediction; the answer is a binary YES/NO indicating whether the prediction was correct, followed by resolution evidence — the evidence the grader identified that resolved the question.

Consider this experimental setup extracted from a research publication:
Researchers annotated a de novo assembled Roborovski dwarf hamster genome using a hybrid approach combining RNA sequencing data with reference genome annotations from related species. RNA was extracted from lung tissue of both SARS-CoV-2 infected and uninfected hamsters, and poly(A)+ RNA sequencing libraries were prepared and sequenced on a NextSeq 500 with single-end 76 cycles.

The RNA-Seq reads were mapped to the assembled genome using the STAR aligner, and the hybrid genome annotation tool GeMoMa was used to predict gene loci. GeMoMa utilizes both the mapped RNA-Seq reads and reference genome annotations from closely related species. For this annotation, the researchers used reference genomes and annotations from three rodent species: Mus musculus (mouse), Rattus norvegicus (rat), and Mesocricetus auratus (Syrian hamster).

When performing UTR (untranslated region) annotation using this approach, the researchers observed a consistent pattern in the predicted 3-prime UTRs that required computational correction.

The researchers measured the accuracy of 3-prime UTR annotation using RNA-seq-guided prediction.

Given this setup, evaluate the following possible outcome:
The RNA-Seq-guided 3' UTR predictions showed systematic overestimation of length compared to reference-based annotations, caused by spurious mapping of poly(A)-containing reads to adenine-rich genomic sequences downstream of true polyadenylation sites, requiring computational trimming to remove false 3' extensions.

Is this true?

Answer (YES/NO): NO